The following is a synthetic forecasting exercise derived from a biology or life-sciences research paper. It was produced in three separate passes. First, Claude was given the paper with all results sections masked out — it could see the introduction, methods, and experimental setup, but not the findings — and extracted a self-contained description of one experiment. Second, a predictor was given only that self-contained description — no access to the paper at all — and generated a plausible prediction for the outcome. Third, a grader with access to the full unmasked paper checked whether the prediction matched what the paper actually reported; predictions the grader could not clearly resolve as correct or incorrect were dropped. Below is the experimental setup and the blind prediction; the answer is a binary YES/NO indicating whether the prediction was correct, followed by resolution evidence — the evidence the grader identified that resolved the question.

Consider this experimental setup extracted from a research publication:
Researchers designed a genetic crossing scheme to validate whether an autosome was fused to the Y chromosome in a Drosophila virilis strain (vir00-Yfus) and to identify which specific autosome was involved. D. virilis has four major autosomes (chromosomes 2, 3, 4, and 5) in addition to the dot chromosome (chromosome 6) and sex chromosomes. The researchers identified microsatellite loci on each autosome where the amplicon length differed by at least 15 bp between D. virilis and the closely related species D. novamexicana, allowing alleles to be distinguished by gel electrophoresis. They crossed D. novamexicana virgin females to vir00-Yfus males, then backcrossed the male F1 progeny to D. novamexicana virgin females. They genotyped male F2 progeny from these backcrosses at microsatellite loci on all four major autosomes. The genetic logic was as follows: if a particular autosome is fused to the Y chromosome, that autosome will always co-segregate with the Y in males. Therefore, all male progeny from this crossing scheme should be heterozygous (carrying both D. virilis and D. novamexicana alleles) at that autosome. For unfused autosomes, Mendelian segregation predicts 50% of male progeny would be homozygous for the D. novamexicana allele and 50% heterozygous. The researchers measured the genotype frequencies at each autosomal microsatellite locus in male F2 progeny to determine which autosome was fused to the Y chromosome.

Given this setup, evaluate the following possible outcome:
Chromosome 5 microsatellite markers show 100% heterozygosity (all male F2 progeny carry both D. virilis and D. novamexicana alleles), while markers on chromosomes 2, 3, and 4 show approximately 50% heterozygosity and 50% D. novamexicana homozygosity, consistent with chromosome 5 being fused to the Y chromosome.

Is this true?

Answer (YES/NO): NO